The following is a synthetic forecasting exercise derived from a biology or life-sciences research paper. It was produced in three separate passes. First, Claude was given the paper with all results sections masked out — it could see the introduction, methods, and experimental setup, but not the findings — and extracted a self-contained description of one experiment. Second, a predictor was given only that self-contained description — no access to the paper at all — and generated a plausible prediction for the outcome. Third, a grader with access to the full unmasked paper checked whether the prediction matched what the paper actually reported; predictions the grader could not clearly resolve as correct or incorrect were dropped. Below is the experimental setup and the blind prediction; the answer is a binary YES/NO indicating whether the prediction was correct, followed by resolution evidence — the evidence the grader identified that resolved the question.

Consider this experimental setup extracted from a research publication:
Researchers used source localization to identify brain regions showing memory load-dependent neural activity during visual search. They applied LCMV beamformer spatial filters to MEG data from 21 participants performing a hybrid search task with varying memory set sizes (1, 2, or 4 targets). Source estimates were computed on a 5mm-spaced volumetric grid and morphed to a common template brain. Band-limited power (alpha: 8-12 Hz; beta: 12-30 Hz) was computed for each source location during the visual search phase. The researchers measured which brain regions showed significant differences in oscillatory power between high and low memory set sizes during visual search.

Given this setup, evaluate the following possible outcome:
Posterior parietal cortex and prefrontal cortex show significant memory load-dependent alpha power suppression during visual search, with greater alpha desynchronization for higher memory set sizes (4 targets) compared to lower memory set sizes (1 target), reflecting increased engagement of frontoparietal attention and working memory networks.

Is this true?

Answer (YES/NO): NO